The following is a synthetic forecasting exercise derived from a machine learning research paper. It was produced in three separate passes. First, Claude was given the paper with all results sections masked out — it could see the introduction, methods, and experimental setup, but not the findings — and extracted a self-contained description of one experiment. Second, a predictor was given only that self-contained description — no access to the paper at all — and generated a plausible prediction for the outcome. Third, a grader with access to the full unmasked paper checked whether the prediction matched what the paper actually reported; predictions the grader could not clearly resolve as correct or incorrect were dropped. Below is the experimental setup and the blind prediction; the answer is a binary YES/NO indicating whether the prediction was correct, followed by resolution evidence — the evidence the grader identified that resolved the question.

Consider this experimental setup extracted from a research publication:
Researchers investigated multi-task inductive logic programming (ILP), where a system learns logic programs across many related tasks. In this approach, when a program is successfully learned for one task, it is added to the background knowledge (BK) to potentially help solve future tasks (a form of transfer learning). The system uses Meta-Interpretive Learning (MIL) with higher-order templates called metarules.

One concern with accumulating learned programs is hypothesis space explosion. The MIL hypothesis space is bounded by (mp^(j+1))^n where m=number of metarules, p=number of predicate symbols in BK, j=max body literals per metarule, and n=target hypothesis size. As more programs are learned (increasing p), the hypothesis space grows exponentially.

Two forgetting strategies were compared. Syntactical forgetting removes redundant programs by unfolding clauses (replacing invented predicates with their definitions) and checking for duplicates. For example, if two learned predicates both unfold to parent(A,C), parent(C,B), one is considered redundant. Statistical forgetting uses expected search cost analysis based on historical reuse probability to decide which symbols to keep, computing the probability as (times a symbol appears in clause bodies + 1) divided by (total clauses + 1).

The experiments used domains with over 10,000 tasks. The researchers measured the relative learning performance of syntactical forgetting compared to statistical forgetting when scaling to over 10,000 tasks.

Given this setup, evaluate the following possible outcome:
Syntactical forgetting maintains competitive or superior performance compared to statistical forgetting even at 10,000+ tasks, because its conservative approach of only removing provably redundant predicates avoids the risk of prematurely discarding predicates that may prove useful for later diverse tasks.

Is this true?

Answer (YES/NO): YES